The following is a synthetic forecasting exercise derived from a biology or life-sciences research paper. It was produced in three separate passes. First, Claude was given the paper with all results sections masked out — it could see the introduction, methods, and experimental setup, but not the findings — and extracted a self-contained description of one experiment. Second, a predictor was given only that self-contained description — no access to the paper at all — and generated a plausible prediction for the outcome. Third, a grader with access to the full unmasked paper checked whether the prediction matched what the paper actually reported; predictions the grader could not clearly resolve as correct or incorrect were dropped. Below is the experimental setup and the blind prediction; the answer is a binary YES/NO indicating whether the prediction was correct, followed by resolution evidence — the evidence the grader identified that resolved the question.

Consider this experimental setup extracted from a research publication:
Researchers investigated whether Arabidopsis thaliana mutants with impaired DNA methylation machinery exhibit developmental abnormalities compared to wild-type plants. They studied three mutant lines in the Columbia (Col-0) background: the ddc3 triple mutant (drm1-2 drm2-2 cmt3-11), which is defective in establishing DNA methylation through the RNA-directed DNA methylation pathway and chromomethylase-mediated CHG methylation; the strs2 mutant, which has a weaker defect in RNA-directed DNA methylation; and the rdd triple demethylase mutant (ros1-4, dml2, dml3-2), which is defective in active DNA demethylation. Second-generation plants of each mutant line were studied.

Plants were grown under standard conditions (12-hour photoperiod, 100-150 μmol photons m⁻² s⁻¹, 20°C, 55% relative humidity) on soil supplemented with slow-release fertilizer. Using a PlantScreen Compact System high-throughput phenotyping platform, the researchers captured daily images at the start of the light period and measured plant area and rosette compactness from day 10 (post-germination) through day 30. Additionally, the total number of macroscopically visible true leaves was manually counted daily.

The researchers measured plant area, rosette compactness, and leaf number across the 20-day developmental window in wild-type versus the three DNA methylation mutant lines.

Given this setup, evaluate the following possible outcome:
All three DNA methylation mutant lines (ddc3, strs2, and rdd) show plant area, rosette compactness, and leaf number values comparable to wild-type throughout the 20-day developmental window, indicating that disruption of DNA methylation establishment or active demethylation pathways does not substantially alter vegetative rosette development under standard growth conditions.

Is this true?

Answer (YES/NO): NO